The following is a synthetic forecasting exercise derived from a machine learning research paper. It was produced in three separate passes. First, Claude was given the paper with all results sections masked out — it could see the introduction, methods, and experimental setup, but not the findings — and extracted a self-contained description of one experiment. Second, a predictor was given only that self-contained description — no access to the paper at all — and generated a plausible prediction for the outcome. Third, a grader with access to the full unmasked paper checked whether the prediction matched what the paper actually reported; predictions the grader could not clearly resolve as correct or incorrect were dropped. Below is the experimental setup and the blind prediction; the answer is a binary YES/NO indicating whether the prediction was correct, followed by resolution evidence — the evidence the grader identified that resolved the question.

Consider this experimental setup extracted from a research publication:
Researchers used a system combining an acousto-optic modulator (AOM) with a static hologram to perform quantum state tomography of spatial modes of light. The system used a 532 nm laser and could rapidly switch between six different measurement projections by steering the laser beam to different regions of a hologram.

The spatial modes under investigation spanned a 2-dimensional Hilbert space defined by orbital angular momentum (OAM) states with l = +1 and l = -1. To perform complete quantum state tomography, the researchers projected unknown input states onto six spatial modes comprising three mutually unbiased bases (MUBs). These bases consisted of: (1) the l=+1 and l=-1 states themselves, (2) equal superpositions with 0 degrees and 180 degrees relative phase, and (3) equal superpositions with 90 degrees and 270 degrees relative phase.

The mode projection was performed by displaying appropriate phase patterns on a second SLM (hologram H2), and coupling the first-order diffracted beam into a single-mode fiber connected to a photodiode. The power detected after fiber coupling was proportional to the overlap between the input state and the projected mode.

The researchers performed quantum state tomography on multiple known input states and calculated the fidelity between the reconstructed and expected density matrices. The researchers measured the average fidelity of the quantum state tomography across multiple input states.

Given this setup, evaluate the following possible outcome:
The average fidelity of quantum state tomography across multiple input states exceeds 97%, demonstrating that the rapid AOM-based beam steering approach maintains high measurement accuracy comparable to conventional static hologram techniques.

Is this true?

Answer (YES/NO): NO